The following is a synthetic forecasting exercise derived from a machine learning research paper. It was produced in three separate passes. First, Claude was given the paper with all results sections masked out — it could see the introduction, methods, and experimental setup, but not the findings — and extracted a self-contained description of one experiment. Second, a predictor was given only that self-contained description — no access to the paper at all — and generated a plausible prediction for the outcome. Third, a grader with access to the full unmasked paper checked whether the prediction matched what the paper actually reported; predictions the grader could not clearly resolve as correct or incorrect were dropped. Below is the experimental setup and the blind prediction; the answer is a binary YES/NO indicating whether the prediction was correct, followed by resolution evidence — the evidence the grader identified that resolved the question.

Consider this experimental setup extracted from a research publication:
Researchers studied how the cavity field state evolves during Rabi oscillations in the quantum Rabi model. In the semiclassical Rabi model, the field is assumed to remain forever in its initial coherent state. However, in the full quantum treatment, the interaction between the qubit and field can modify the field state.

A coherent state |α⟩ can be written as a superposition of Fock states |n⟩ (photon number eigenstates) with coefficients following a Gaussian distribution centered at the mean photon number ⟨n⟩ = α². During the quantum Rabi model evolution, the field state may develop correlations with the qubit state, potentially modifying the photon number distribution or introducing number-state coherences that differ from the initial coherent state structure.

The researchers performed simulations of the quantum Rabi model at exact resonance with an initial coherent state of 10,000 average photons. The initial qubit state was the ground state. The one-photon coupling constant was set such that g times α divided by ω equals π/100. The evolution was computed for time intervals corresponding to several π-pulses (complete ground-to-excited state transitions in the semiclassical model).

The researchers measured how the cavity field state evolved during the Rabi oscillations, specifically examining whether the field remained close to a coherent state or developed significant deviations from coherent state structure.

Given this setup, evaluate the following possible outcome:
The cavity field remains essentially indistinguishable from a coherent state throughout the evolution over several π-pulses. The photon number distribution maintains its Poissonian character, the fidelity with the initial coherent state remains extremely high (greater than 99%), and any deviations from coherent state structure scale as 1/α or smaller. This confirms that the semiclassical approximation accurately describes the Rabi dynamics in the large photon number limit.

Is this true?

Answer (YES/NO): NO